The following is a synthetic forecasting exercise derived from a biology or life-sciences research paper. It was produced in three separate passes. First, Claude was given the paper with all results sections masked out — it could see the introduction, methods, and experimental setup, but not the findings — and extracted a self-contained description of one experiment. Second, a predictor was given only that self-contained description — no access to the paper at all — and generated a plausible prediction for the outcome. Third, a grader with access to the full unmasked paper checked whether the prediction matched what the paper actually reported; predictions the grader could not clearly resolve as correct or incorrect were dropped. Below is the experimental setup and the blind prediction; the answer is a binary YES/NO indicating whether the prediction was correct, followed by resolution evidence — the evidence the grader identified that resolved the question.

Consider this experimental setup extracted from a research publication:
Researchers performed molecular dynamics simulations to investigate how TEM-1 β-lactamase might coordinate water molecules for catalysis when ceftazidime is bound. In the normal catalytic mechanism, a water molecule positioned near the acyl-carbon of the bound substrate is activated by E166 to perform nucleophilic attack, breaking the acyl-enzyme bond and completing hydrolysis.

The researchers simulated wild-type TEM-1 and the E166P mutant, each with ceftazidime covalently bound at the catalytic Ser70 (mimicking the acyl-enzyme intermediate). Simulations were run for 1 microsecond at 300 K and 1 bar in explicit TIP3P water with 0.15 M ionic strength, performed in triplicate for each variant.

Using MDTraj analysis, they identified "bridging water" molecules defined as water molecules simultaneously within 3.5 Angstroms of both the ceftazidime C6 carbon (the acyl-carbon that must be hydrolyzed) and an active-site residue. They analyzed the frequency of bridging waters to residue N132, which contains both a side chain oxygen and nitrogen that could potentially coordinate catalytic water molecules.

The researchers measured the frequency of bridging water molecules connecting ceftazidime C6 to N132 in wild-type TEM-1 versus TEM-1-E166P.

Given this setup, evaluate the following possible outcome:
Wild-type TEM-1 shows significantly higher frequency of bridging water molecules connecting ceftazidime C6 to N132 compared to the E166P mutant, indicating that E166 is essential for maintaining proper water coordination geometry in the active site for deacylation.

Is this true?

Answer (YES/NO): NO